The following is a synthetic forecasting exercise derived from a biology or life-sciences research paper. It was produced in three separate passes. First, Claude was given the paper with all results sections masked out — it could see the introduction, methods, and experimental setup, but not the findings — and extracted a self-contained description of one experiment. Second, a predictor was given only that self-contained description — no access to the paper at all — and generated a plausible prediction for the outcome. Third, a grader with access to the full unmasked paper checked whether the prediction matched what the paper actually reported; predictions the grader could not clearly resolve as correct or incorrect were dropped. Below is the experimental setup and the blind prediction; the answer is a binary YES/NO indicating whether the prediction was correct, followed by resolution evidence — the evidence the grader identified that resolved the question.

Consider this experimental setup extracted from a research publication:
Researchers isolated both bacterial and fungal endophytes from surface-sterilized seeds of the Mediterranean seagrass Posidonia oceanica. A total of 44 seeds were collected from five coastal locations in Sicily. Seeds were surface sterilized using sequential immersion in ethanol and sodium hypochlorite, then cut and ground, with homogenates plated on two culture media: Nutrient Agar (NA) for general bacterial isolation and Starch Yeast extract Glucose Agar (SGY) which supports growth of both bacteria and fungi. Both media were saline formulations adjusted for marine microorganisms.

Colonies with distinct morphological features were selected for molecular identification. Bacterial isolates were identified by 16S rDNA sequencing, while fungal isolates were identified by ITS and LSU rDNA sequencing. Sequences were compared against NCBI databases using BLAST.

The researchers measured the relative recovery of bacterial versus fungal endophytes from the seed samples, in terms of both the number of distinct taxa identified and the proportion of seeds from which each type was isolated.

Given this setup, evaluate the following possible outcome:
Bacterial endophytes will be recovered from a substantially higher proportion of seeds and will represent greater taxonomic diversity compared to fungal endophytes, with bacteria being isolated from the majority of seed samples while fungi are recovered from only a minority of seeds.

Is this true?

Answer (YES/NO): YES